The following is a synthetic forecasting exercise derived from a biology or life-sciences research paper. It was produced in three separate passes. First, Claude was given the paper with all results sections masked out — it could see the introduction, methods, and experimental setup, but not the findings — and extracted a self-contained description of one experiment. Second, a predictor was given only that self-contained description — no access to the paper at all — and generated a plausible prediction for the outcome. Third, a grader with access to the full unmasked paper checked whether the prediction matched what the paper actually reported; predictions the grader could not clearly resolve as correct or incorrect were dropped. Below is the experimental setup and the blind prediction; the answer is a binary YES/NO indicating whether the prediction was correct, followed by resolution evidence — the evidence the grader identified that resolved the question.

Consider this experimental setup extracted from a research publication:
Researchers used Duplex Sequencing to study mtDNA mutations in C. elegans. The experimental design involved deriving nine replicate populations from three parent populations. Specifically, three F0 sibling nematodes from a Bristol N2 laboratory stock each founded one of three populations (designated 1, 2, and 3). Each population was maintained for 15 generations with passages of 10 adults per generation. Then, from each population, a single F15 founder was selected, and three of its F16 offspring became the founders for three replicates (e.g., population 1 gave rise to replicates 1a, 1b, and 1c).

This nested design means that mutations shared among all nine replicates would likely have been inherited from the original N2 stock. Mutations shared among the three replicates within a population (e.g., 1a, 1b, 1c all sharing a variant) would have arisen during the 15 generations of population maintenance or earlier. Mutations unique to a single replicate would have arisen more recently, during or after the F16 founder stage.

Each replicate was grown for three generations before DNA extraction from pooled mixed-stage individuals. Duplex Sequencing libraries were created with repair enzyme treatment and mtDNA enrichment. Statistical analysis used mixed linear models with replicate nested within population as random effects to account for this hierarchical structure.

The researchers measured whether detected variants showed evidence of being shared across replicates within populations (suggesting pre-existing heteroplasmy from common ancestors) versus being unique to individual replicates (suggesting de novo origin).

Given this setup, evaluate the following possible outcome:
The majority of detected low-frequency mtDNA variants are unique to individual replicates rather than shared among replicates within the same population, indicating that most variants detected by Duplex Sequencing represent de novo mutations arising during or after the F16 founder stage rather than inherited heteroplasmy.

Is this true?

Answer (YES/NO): YES